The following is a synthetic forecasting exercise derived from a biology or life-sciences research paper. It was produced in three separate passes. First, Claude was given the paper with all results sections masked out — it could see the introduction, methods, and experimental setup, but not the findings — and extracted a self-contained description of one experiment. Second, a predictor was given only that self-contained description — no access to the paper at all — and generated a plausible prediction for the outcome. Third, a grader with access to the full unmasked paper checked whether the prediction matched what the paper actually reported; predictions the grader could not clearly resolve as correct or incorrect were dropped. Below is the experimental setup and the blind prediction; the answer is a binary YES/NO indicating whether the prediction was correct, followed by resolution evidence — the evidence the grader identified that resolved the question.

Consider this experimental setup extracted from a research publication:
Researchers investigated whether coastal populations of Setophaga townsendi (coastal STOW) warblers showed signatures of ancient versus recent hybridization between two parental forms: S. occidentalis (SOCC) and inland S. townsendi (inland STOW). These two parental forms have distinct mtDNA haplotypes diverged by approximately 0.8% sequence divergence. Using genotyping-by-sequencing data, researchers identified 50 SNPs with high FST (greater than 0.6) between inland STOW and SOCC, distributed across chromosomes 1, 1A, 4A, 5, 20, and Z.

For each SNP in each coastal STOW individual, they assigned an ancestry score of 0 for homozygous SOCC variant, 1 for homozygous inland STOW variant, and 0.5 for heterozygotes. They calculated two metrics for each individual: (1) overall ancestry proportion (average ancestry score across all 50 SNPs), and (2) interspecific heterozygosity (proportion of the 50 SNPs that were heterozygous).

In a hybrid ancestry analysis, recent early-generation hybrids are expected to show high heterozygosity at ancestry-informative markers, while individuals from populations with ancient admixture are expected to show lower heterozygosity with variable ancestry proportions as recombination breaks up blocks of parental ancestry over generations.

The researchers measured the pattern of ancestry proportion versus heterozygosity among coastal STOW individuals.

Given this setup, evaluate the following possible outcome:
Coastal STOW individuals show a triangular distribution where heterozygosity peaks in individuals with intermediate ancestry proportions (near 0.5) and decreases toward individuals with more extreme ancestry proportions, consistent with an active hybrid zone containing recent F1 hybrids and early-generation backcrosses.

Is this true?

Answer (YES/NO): NO